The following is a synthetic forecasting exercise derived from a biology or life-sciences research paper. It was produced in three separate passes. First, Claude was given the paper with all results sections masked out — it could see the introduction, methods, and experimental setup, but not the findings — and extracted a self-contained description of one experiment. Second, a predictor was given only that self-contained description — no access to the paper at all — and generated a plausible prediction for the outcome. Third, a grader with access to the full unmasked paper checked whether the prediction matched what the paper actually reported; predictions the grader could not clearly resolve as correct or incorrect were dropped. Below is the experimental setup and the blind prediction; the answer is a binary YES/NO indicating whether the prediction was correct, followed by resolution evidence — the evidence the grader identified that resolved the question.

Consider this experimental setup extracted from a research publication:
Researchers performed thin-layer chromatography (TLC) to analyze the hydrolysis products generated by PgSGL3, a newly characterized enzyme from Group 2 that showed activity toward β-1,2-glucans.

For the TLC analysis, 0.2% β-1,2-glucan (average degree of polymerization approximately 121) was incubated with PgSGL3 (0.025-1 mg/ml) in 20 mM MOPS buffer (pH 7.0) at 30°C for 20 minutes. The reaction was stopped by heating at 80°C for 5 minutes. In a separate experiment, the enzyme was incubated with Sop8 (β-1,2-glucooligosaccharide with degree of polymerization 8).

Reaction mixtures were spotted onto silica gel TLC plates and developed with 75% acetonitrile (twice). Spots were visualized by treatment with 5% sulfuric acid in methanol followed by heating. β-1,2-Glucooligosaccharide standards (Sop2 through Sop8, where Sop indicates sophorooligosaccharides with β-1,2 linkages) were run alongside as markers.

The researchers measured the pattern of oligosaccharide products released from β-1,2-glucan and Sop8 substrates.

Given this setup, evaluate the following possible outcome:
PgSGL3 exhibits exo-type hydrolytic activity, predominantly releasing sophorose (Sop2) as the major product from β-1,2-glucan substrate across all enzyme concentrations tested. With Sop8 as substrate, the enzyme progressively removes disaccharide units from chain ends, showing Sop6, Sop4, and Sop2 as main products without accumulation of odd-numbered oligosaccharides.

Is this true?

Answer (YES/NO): NO